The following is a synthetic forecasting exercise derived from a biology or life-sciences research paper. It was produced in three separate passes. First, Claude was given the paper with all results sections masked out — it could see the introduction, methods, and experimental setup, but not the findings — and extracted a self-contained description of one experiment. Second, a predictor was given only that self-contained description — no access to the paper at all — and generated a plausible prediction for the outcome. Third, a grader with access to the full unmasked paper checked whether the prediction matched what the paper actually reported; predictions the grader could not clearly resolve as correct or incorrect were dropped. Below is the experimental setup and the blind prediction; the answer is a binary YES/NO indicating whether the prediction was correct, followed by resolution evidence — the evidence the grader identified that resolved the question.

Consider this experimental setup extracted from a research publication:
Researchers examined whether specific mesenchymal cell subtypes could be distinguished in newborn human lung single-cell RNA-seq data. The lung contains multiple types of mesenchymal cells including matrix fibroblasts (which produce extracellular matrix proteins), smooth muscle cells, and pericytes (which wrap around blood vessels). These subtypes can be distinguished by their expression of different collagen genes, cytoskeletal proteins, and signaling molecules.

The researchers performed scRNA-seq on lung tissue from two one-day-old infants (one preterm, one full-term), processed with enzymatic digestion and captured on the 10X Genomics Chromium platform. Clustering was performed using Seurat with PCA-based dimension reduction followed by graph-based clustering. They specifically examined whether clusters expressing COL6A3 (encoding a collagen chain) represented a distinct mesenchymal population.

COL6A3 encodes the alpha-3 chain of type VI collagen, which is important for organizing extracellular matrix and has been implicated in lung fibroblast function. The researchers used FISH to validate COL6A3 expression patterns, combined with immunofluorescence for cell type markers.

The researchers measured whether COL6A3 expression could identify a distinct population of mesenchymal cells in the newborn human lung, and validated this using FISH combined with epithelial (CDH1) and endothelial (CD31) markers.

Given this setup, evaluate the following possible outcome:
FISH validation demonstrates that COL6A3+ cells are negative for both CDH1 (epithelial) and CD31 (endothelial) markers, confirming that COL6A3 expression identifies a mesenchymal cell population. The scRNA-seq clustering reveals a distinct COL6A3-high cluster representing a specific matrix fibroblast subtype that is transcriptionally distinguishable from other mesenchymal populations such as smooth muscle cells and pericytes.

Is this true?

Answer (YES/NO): NO